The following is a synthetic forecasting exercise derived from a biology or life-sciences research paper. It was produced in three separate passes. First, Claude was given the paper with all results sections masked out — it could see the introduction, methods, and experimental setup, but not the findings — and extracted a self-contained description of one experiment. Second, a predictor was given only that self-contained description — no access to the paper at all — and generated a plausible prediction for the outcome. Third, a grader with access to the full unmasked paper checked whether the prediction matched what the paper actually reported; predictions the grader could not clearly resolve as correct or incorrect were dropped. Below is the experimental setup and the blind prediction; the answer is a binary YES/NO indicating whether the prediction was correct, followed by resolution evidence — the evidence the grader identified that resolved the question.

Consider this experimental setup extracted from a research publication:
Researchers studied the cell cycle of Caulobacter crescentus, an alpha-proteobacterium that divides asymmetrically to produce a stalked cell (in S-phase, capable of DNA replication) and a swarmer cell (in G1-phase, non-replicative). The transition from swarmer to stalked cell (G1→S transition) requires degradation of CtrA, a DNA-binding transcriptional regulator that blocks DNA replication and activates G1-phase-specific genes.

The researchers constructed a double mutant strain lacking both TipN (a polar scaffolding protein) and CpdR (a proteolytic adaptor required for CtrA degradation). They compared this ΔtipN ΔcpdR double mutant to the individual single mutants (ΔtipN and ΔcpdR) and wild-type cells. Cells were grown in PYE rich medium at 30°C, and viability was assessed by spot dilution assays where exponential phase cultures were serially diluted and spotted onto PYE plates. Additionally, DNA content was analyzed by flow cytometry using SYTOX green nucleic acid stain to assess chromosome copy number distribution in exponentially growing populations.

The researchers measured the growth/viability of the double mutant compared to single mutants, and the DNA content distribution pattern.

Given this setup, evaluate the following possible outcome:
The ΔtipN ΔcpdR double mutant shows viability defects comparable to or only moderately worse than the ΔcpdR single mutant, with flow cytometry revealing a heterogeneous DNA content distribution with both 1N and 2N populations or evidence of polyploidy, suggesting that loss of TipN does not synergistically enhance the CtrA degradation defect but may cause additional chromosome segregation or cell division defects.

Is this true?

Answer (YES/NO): NO